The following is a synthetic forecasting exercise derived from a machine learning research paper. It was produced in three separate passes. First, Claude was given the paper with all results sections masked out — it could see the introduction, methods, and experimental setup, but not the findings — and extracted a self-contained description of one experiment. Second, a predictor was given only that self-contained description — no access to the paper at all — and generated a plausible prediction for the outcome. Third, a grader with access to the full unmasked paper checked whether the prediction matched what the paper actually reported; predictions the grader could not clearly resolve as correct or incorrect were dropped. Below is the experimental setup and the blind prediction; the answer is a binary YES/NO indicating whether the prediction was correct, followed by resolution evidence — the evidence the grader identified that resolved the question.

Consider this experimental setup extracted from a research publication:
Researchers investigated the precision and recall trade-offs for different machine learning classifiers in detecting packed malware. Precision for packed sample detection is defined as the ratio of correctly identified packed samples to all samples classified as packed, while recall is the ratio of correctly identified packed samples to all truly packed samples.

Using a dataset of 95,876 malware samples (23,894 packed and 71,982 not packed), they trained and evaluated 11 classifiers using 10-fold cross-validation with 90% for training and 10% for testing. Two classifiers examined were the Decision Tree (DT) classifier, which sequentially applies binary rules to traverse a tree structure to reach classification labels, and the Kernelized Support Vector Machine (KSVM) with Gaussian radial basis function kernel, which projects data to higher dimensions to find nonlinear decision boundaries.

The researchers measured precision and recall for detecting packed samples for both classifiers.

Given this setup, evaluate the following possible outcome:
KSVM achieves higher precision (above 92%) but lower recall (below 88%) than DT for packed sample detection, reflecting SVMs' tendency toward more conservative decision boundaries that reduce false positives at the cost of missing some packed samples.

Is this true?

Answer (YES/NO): NO